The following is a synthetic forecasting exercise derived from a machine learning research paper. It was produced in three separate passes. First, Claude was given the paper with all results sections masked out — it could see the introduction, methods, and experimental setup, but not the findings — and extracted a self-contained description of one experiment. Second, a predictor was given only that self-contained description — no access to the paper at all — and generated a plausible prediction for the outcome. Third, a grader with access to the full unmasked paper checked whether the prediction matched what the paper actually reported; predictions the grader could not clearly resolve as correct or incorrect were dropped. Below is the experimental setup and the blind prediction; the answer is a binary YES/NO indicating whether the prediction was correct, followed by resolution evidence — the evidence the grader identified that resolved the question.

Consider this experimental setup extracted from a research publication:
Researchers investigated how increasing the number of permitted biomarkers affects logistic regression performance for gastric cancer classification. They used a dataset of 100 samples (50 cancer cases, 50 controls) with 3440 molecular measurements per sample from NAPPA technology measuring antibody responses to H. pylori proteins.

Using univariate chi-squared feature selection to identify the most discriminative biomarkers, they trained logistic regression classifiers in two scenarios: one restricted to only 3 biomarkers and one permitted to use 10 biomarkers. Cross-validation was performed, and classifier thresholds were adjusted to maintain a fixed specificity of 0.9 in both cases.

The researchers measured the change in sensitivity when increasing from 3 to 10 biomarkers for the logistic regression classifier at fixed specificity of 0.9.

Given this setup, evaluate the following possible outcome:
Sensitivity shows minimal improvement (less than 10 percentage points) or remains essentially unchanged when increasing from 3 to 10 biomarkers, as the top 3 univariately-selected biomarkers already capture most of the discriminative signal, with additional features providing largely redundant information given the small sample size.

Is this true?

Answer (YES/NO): YES